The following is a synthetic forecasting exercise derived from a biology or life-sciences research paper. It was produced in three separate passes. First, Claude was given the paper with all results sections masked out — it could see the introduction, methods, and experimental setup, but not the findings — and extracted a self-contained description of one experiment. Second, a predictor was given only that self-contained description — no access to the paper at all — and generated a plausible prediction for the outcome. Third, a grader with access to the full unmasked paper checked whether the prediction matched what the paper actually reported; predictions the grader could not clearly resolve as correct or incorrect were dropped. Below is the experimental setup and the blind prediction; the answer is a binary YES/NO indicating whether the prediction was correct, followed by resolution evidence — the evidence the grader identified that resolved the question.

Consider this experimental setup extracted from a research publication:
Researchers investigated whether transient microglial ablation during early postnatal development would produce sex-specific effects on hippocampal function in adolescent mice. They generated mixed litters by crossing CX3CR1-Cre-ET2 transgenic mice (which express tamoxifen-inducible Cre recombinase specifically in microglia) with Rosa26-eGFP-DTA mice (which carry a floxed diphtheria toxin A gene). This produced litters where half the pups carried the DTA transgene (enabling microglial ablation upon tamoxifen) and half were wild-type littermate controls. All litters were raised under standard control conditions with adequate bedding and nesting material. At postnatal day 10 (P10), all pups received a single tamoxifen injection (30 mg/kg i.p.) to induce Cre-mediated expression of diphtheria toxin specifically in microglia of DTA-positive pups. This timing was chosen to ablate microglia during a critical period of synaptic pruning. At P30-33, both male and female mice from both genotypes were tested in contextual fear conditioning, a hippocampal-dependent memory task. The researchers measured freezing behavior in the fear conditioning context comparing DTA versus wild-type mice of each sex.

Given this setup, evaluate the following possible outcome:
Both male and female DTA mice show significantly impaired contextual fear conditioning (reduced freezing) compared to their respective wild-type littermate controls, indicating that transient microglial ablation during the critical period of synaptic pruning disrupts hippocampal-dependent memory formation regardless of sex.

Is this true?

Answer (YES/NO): NO